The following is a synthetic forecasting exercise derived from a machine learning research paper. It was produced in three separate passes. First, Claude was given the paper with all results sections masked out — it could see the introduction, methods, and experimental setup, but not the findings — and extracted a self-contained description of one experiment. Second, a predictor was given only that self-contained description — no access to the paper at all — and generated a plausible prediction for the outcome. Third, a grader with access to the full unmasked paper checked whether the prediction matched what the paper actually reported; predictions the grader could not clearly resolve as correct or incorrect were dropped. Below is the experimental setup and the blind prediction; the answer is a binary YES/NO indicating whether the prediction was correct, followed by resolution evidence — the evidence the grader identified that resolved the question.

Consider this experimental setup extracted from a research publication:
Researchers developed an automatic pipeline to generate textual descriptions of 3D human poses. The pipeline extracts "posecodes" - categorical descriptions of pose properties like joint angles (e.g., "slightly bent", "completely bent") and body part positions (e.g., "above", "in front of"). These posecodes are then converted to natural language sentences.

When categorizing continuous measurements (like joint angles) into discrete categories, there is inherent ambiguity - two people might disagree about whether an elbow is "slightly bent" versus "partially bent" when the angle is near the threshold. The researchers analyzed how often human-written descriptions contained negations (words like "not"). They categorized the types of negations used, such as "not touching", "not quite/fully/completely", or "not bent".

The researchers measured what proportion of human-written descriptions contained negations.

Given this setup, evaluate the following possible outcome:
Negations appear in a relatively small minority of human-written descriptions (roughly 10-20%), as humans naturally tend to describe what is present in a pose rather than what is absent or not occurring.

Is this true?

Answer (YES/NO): NO